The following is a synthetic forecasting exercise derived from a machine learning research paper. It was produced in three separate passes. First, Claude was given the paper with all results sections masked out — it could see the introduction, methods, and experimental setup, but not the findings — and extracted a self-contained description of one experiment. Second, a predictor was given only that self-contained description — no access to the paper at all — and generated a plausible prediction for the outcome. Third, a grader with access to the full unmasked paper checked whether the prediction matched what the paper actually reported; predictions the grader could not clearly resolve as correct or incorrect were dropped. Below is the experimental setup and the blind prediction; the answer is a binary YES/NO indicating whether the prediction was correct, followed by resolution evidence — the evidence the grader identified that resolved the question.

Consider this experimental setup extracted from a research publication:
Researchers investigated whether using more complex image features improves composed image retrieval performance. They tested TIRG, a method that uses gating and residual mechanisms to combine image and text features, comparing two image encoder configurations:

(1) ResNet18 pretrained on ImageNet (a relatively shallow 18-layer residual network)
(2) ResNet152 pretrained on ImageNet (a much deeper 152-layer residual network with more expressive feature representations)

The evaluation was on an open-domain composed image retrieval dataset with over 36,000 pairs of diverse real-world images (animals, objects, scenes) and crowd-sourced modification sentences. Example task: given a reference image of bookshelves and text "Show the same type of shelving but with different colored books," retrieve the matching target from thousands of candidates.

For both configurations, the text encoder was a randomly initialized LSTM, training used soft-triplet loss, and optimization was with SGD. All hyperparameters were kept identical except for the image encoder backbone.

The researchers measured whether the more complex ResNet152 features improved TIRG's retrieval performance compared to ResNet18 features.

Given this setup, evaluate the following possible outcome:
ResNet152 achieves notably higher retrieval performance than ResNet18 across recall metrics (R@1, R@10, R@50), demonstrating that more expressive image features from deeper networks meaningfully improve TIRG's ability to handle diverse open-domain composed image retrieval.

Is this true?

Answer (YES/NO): NO